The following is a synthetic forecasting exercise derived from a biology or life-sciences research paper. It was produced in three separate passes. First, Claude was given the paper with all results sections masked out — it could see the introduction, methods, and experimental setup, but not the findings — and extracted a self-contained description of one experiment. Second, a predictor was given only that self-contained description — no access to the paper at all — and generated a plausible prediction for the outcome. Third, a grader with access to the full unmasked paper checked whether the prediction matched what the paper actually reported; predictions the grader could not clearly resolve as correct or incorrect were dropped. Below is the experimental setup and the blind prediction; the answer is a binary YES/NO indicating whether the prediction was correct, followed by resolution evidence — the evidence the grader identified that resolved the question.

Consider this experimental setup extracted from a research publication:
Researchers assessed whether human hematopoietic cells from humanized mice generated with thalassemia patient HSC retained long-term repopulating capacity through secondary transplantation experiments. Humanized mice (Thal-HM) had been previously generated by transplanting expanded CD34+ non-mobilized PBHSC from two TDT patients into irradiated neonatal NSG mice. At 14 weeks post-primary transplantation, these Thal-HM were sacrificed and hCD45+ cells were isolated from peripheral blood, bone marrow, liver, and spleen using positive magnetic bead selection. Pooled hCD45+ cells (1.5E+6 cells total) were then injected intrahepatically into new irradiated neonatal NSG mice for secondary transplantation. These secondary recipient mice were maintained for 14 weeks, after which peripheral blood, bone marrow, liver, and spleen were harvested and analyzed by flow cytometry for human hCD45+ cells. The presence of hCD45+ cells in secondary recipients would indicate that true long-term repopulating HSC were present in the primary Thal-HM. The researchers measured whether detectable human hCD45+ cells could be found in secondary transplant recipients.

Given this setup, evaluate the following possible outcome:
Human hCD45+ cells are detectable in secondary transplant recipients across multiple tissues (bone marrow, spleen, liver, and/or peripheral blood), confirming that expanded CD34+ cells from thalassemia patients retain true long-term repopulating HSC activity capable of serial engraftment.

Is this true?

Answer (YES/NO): NO